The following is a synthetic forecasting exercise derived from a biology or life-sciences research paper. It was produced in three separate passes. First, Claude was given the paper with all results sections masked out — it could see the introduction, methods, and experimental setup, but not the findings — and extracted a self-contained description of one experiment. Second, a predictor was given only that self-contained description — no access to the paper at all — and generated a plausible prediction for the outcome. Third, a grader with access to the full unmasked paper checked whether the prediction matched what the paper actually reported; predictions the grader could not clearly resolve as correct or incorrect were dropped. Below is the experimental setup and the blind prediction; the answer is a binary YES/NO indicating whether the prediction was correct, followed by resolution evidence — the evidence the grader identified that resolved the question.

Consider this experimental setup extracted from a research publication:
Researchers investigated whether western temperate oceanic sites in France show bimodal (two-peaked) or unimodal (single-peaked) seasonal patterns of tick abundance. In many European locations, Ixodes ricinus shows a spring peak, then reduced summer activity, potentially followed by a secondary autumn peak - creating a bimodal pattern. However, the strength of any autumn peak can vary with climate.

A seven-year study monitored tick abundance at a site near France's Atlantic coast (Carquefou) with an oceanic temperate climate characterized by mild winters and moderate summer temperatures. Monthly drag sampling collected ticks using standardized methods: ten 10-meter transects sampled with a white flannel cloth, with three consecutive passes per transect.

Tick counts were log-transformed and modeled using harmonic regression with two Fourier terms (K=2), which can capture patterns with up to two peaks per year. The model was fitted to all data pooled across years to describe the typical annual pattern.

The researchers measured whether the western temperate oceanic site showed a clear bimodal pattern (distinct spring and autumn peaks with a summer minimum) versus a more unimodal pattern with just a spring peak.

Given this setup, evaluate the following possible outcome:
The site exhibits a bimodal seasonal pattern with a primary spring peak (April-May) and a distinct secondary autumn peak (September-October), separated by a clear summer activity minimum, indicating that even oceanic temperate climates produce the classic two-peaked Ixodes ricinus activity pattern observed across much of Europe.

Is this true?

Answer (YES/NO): NO